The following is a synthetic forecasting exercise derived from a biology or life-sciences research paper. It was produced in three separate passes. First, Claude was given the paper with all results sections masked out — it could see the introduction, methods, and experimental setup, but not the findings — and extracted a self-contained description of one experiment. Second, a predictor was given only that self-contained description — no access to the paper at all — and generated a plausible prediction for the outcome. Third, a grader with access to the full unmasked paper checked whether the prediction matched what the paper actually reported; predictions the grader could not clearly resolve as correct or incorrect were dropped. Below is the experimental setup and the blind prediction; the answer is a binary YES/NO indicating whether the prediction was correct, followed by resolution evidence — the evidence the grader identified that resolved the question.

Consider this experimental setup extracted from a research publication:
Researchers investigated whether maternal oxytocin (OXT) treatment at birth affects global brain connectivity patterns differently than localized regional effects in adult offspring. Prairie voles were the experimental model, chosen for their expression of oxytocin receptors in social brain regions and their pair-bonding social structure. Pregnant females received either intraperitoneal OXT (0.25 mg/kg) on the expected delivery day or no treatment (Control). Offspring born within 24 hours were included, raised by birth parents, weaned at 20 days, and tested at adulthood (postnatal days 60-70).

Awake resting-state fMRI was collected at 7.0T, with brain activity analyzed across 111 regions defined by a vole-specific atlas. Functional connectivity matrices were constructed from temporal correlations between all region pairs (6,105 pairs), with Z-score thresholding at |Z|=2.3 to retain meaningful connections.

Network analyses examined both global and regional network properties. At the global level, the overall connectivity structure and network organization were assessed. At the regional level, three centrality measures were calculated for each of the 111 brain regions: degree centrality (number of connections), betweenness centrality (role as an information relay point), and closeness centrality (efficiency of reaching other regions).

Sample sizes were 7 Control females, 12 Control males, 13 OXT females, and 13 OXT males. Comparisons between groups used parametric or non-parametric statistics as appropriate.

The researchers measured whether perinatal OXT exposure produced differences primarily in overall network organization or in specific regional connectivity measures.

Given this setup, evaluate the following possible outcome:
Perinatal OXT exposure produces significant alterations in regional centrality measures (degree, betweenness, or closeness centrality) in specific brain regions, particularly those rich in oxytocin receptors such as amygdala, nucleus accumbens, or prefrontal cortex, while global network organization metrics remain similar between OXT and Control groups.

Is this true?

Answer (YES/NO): NO